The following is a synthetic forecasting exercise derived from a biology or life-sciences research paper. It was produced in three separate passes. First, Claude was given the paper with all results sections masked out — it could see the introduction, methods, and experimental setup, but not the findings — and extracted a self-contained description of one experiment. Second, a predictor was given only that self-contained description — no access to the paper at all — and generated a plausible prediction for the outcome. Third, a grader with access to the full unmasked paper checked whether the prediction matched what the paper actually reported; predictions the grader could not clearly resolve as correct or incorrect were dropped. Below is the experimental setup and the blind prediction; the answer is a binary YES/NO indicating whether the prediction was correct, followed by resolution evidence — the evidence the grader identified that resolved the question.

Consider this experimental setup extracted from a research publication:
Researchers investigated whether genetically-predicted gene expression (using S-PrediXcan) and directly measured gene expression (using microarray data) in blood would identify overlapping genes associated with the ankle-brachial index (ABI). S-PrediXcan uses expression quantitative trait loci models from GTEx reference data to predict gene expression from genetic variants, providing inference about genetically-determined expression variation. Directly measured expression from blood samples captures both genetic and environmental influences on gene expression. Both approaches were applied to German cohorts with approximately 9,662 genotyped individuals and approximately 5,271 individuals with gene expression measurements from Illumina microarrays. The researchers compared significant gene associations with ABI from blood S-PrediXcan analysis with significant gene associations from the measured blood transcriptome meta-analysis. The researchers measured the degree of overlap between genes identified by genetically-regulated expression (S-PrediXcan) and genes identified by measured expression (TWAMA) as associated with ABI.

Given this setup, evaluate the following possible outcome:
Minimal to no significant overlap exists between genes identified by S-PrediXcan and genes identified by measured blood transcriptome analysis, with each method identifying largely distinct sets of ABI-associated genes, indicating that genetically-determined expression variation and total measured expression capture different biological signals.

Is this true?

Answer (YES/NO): NO